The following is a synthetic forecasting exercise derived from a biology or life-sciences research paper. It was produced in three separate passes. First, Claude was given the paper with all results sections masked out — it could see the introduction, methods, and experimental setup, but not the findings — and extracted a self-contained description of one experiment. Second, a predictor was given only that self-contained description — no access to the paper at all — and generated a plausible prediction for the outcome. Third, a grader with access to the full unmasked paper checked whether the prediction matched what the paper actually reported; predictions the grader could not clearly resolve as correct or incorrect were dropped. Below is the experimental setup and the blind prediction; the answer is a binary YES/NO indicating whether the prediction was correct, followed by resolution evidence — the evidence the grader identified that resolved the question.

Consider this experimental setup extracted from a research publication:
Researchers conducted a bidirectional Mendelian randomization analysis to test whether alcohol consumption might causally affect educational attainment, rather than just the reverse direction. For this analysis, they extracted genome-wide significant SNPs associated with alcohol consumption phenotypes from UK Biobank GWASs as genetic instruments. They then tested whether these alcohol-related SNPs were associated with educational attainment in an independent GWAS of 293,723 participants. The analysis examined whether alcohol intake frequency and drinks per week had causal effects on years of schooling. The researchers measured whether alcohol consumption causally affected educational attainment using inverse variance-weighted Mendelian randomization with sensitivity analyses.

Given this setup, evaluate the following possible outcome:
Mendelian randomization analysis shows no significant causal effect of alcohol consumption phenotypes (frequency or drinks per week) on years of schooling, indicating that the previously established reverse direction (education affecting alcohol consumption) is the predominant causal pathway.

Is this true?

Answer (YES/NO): NO